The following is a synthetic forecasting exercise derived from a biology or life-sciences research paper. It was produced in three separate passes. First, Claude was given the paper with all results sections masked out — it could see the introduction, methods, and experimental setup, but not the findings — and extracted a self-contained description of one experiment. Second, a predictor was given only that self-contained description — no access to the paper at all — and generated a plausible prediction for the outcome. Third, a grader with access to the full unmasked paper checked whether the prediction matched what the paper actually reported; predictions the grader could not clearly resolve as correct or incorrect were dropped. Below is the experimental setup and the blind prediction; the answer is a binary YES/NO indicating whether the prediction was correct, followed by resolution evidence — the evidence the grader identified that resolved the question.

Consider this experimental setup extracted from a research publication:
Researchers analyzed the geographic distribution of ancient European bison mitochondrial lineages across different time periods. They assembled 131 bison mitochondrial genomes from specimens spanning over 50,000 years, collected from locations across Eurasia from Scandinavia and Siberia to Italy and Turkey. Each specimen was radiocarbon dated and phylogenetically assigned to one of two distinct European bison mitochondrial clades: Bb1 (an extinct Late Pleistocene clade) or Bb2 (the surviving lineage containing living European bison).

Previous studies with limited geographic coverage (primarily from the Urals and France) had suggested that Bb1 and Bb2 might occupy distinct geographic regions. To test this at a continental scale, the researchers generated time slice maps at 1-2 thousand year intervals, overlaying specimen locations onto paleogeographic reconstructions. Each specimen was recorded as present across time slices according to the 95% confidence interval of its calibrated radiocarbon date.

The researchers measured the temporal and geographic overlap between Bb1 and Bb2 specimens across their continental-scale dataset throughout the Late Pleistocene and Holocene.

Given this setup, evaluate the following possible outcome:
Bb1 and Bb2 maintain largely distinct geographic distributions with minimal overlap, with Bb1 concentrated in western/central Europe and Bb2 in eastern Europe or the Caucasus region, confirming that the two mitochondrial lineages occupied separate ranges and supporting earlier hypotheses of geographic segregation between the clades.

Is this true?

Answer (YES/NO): NO